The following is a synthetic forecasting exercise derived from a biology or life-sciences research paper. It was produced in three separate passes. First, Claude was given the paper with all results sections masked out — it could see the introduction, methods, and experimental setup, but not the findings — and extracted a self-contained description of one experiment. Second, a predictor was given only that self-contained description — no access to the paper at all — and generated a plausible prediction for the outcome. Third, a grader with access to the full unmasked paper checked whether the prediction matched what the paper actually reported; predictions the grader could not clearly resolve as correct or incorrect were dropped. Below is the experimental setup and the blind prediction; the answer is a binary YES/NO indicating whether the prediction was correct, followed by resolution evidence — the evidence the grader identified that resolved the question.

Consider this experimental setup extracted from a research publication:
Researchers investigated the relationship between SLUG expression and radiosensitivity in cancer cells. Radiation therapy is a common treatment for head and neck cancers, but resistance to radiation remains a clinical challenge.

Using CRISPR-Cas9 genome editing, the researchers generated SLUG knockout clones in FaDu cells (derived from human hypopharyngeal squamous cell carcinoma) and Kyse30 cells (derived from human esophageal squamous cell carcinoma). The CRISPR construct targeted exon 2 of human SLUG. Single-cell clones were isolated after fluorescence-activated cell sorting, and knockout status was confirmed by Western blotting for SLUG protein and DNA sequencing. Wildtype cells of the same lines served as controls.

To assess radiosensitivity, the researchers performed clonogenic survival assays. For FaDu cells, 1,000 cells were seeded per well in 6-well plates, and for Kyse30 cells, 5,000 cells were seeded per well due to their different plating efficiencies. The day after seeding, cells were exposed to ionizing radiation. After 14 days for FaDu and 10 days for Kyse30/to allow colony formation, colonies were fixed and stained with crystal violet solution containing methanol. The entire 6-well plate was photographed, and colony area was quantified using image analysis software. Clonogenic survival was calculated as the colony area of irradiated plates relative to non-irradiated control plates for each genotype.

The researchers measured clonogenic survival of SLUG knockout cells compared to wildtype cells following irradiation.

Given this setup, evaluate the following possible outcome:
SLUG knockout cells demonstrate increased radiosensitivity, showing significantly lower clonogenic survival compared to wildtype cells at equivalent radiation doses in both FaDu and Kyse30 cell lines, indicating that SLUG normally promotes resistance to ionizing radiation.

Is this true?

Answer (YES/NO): NO